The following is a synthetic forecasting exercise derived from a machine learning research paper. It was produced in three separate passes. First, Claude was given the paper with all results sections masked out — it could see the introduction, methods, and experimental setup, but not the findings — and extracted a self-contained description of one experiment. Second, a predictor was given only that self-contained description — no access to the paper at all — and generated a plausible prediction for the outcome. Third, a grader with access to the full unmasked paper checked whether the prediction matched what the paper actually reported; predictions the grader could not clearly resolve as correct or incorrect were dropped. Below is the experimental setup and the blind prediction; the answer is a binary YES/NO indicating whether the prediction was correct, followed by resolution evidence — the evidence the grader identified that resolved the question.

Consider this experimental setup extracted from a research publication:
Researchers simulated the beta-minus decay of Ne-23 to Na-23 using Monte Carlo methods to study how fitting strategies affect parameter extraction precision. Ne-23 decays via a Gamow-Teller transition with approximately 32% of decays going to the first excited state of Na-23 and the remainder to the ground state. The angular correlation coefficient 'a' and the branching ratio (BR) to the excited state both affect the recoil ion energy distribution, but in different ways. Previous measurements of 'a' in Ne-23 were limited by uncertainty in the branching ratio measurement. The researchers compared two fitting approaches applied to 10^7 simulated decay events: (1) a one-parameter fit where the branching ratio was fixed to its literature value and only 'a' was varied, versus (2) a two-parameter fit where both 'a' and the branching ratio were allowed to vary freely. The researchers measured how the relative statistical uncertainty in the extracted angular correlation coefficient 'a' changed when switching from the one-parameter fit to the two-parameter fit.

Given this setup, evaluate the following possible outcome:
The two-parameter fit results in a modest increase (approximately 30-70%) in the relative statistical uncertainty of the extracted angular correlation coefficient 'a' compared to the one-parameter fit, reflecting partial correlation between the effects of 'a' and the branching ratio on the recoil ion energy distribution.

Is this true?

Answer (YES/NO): YES